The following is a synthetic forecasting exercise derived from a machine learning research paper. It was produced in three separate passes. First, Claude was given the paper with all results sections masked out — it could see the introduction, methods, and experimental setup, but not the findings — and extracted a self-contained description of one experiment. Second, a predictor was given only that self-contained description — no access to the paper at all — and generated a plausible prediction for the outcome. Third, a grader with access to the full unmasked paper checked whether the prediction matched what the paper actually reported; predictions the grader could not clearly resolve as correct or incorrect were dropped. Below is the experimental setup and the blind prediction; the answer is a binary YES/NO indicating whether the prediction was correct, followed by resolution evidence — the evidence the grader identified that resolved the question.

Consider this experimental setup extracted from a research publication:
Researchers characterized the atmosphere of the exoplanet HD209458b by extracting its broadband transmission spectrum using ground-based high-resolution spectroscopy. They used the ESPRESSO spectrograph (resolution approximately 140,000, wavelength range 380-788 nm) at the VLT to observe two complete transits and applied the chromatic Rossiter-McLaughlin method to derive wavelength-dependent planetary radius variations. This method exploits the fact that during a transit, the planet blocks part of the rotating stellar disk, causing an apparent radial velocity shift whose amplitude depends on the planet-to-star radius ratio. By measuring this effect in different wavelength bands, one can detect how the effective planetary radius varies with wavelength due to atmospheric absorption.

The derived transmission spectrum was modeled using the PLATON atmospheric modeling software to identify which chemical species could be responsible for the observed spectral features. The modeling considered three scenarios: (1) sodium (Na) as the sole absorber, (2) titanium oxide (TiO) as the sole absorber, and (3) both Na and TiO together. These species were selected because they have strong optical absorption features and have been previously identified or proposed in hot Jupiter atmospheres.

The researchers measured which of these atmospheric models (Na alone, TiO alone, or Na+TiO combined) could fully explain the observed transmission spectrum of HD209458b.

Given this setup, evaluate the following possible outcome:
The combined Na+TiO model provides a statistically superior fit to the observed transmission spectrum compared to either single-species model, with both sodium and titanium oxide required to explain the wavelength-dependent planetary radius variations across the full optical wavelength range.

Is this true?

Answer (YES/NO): NO